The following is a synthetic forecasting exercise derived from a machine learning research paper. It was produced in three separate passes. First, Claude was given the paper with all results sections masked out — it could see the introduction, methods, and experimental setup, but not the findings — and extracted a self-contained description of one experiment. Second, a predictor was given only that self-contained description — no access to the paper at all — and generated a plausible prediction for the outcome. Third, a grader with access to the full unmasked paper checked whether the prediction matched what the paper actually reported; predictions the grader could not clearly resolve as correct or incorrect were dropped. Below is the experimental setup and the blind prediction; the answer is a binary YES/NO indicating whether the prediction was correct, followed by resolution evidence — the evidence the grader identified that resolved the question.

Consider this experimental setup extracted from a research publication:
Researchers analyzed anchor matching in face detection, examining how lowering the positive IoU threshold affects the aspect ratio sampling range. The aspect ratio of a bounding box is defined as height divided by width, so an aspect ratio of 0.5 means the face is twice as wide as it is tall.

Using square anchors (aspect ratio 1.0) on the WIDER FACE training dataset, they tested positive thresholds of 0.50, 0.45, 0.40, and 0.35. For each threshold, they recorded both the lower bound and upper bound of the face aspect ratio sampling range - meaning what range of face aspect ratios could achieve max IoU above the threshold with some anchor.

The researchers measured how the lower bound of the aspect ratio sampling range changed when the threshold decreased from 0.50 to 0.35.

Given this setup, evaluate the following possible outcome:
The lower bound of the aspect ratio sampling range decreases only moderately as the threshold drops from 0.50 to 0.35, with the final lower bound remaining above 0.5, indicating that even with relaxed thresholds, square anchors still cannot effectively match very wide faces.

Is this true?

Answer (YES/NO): NO